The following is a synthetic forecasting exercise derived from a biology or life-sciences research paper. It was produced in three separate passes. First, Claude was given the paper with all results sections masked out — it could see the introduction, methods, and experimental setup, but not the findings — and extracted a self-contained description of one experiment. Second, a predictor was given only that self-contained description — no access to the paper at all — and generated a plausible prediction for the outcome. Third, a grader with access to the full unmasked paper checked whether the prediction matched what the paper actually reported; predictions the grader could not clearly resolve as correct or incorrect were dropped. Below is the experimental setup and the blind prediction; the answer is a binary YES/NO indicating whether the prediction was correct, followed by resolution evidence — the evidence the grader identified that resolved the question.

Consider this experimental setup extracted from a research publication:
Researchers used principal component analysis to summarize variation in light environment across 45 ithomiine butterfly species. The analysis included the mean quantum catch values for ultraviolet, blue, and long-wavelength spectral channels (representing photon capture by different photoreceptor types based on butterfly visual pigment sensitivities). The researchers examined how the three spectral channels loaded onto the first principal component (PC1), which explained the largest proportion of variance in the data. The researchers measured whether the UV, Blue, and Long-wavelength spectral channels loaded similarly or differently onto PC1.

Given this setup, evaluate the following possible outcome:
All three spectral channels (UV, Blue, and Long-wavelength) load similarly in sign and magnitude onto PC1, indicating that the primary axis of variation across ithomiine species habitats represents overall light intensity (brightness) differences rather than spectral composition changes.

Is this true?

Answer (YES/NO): YES